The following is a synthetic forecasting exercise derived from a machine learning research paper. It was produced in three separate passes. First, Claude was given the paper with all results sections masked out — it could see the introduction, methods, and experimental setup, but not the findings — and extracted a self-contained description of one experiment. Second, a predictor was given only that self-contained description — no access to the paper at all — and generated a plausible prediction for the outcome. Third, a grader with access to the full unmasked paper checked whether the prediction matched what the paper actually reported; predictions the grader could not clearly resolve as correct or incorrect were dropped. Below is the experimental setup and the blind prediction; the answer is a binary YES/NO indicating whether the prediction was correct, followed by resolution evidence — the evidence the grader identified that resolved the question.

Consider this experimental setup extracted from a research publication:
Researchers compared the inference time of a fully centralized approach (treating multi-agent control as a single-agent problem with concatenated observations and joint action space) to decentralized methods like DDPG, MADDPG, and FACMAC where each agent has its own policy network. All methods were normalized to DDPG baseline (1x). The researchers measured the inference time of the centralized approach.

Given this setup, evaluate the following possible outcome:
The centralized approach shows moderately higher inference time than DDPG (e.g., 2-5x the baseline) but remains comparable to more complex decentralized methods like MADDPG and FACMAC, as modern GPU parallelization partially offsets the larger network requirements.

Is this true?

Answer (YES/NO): NO